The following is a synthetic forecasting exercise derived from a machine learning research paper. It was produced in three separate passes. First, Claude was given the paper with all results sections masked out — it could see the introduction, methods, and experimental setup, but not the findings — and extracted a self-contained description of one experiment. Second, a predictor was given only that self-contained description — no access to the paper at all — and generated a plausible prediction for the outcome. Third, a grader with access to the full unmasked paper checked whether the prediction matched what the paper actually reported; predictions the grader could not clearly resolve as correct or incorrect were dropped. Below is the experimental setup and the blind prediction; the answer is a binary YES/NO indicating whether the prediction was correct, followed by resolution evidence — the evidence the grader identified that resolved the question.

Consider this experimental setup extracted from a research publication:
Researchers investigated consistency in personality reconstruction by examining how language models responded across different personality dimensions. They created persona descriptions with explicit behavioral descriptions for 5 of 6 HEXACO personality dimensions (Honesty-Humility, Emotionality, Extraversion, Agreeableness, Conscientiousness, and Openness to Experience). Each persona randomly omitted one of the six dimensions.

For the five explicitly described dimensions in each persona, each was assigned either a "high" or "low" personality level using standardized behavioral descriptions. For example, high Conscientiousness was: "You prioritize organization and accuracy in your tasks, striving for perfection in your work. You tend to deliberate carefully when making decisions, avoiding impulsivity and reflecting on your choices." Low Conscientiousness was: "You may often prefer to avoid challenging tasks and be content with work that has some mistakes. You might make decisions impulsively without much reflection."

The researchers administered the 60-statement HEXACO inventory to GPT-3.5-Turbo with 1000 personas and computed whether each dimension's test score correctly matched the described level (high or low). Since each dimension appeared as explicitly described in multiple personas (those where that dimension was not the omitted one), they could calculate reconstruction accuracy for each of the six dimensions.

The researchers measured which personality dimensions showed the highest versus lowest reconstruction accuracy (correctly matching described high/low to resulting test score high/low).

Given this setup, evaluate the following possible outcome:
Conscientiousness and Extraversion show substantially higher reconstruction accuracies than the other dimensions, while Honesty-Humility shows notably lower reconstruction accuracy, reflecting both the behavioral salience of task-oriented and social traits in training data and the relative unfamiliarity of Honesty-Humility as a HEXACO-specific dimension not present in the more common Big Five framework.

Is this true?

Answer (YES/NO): NO